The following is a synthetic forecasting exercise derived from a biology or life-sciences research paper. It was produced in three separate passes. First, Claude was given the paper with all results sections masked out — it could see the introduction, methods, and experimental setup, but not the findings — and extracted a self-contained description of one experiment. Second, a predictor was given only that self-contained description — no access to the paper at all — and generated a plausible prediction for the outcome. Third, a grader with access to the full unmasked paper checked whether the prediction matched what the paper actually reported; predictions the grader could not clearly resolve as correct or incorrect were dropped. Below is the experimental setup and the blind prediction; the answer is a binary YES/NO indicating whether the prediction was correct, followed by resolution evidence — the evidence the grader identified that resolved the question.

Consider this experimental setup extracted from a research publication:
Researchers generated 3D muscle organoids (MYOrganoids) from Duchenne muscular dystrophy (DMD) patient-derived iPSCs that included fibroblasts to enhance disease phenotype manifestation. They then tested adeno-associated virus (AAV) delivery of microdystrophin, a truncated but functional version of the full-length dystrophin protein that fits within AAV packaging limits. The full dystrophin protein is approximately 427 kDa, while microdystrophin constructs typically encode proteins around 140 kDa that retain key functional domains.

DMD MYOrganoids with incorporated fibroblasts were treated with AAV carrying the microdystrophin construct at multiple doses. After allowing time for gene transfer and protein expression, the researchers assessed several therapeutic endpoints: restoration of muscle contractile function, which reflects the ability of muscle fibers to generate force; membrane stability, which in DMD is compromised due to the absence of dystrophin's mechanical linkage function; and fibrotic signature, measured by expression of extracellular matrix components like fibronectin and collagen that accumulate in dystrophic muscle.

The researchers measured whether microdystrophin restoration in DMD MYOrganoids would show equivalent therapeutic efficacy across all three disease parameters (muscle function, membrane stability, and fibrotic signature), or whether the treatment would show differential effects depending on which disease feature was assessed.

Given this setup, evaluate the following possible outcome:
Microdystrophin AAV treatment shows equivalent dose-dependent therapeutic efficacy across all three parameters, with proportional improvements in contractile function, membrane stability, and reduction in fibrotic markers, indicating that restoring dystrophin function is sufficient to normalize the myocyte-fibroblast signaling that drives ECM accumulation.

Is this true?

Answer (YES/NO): NO